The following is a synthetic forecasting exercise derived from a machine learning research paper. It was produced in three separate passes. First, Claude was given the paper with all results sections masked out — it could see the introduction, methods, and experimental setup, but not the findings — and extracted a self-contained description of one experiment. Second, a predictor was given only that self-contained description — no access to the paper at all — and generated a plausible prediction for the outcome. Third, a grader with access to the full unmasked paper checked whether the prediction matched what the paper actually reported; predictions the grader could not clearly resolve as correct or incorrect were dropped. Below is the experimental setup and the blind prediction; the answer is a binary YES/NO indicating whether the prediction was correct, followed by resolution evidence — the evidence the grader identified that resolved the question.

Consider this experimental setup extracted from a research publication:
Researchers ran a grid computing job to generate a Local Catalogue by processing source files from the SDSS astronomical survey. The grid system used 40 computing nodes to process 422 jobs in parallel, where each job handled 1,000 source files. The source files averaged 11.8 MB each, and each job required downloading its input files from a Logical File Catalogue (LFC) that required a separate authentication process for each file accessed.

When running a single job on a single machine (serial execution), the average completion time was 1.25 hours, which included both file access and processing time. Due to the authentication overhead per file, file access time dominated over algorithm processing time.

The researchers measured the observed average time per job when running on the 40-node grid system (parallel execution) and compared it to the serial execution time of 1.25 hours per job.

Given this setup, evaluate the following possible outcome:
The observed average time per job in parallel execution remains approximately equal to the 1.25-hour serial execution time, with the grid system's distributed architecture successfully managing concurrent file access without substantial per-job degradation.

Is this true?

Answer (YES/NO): NO